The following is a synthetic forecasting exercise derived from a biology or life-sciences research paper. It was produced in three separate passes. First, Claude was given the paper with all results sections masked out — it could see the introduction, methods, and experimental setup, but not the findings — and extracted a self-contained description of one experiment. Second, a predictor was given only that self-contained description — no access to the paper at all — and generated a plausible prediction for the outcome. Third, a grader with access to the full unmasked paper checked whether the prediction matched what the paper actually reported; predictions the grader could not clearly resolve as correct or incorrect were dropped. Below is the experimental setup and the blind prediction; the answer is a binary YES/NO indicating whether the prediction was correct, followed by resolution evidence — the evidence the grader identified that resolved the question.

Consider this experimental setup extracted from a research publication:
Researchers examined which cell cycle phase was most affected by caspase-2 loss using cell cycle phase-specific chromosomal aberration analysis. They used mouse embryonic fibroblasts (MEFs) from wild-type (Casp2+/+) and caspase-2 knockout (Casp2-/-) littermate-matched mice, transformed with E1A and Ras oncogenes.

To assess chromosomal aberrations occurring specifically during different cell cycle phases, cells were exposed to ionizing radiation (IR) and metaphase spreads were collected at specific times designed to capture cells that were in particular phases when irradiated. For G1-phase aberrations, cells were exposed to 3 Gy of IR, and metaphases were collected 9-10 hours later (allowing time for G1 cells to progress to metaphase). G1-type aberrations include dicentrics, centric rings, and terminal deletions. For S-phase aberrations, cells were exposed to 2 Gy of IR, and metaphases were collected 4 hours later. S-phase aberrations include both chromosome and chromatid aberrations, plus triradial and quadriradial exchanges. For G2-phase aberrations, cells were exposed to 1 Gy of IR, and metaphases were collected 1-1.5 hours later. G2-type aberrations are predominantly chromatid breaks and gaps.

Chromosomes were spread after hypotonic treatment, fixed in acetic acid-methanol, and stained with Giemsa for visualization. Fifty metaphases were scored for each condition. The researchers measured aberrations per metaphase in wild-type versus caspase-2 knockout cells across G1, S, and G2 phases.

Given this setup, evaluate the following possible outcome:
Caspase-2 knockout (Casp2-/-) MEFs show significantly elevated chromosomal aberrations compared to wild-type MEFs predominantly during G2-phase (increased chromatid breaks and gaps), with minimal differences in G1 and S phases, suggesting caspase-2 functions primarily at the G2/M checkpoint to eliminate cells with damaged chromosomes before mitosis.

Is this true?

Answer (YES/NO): NO